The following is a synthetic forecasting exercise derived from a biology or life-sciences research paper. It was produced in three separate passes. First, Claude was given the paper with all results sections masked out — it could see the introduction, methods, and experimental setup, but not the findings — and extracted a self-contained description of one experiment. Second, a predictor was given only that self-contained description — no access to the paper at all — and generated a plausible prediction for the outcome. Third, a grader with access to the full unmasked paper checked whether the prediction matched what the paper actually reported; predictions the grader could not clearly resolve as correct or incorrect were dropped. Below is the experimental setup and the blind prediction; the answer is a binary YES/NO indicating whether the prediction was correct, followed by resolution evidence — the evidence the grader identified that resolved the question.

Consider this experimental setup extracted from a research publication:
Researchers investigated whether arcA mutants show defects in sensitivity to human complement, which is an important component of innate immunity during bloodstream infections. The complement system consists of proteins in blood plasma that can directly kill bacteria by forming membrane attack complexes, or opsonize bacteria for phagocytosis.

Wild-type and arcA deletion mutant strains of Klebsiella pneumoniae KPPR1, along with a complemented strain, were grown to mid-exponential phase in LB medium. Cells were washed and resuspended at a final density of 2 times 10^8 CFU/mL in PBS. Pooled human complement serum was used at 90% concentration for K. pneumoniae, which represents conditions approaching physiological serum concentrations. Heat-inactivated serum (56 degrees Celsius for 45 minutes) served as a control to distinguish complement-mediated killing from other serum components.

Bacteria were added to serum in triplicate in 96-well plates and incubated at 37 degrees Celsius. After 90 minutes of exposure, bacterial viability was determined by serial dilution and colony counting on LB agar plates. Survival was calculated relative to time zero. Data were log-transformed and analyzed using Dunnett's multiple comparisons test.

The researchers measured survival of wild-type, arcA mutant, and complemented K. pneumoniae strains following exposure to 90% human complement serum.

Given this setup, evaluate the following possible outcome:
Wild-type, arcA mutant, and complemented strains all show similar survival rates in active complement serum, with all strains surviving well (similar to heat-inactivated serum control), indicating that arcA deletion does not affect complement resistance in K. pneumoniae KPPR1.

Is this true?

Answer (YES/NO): YES